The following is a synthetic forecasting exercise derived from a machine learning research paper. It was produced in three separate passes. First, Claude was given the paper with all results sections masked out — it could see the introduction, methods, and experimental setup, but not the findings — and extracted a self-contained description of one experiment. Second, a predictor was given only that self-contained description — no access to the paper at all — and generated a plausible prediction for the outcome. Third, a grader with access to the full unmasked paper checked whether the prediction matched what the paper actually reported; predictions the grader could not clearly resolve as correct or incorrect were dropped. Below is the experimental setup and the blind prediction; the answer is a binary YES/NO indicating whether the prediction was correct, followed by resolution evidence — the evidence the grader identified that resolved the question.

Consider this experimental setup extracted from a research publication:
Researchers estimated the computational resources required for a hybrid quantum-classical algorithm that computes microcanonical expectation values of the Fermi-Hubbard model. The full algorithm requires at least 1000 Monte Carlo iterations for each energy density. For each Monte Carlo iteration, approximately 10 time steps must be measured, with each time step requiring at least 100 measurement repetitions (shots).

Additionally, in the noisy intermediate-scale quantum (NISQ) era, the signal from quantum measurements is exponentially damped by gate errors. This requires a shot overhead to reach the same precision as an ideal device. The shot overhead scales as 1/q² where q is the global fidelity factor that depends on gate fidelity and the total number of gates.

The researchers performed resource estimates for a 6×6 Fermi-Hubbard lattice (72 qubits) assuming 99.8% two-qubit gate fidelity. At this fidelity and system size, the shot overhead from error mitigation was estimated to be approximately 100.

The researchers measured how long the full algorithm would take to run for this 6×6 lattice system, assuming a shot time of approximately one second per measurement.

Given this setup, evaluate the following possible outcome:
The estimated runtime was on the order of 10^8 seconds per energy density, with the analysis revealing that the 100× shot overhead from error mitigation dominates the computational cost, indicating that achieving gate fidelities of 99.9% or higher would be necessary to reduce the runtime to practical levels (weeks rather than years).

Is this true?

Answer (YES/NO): NO